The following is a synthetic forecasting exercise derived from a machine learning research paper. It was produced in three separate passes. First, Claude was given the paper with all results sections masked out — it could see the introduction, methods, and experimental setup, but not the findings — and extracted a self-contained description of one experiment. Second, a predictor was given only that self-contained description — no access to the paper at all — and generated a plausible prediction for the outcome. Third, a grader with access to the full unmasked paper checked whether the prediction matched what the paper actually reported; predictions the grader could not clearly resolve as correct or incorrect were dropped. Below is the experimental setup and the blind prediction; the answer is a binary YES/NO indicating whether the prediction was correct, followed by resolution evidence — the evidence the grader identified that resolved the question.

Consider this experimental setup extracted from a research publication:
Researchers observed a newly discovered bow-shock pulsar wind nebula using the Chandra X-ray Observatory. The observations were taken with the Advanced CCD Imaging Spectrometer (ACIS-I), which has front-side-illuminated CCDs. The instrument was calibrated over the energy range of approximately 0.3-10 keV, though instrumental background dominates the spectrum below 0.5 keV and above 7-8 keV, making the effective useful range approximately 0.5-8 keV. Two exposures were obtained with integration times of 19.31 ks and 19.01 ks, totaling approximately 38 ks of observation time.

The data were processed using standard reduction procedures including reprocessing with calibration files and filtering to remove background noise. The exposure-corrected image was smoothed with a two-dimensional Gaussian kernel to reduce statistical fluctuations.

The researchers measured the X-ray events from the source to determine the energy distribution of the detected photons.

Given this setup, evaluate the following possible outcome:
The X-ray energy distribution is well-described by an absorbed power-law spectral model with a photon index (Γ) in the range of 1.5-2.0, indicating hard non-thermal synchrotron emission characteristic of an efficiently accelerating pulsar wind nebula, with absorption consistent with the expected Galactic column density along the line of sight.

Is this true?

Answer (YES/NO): NO